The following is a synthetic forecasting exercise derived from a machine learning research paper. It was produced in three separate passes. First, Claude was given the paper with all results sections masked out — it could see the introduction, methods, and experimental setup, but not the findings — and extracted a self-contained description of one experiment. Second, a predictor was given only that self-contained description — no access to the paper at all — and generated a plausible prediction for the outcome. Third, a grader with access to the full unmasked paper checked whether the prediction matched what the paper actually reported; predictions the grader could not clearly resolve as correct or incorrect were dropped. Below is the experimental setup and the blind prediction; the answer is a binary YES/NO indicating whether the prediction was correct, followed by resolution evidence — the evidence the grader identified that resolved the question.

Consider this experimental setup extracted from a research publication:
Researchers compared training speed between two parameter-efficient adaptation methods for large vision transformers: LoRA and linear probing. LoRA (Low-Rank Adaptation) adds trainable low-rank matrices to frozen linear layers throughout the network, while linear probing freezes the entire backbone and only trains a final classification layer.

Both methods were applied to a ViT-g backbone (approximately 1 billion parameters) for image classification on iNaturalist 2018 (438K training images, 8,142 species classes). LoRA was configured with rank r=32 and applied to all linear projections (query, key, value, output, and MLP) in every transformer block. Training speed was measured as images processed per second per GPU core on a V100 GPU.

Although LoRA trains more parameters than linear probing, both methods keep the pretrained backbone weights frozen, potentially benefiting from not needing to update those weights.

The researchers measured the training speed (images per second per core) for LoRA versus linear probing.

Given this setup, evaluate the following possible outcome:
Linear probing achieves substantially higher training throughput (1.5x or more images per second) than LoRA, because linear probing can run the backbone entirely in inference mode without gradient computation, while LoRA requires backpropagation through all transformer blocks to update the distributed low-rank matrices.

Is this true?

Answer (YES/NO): YES